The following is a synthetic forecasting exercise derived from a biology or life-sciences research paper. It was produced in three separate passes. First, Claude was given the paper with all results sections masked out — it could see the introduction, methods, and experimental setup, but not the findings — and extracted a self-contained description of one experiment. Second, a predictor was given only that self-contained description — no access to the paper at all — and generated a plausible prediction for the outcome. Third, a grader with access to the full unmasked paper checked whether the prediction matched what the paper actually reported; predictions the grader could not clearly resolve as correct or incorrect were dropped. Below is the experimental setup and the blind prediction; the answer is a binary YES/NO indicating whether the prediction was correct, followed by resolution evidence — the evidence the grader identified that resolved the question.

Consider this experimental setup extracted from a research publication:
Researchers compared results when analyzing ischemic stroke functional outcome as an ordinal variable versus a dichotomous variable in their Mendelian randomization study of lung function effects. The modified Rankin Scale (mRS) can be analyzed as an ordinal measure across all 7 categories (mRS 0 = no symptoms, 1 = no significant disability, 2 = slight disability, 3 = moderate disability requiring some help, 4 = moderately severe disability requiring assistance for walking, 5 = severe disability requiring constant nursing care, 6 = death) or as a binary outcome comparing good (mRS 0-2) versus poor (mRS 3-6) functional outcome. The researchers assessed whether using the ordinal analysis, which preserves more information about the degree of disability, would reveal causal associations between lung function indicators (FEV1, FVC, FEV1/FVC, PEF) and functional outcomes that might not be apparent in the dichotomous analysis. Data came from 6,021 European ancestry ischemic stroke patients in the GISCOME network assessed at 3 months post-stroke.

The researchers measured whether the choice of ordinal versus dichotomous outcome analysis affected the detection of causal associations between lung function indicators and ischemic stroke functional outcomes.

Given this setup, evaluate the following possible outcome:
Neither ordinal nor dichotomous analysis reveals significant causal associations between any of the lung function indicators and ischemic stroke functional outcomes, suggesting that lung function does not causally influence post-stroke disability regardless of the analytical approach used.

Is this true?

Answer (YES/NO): YES